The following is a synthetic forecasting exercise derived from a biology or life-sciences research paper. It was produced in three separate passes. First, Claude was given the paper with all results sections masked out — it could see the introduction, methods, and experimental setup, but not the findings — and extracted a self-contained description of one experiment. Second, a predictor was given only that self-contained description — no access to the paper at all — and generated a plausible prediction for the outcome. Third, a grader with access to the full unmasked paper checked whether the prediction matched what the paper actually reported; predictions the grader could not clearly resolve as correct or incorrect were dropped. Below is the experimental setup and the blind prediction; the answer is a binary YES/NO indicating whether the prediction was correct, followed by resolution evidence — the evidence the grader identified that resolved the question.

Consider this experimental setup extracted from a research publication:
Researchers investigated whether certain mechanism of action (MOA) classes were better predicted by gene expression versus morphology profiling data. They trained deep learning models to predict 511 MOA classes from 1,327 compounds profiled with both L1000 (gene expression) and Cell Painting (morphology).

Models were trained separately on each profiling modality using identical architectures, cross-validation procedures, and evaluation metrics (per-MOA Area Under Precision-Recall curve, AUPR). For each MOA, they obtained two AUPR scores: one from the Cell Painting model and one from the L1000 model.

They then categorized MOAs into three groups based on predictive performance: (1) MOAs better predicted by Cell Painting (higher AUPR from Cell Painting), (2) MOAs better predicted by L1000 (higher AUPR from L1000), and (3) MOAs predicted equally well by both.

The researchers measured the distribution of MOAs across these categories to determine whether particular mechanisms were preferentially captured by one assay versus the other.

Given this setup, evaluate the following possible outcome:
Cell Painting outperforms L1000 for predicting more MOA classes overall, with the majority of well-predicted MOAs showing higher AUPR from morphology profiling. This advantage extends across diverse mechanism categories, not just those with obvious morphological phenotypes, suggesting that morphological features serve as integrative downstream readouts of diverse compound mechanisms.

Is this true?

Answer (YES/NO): NO